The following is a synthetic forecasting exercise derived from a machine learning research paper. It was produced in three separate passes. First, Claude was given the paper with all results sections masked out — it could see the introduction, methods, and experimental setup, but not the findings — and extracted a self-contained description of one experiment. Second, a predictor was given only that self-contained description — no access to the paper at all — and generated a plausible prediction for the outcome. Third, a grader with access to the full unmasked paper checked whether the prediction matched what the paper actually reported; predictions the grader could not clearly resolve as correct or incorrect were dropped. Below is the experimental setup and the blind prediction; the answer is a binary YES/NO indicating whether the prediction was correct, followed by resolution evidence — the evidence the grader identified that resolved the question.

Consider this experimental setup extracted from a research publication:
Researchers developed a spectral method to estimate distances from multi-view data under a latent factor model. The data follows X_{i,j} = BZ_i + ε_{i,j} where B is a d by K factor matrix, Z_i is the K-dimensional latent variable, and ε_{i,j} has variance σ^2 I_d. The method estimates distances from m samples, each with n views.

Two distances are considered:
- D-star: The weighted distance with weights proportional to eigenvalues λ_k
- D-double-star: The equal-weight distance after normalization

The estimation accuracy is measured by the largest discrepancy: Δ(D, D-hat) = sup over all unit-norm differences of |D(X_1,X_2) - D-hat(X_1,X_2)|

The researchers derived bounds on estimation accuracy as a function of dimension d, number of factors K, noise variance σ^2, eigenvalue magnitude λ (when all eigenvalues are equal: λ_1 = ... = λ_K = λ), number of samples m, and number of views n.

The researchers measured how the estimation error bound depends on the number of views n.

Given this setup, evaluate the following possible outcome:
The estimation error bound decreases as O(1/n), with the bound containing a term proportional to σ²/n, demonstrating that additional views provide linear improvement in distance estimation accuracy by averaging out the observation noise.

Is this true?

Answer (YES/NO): NO